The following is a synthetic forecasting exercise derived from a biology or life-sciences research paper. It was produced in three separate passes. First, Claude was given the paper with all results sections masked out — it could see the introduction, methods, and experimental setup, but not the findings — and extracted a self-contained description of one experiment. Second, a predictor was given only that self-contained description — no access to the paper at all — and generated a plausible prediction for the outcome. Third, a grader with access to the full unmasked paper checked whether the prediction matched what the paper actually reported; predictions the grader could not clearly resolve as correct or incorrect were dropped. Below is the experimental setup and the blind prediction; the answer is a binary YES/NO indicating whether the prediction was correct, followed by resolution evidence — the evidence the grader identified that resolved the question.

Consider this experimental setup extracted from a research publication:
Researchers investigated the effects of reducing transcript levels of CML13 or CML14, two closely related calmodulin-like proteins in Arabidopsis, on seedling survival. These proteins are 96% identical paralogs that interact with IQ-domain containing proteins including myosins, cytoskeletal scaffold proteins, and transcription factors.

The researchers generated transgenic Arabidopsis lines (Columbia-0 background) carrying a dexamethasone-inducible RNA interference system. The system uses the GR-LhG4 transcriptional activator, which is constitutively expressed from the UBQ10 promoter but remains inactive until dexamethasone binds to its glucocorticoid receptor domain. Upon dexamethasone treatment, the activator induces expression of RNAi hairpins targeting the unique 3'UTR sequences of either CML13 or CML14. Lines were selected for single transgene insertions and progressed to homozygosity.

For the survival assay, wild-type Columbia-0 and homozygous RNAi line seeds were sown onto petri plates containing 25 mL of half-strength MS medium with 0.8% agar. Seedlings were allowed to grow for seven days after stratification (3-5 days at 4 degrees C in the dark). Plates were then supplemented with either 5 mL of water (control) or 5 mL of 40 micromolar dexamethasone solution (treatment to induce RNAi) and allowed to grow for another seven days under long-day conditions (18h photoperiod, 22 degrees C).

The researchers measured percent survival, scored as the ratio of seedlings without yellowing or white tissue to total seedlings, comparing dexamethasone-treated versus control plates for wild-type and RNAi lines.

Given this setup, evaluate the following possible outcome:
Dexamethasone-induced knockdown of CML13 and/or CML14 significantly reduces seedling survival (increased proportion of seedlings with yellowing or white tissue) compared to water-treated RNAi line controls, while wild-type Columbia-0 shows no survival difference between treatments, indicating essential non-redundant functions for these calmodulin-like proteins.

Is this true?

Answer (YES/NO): YES